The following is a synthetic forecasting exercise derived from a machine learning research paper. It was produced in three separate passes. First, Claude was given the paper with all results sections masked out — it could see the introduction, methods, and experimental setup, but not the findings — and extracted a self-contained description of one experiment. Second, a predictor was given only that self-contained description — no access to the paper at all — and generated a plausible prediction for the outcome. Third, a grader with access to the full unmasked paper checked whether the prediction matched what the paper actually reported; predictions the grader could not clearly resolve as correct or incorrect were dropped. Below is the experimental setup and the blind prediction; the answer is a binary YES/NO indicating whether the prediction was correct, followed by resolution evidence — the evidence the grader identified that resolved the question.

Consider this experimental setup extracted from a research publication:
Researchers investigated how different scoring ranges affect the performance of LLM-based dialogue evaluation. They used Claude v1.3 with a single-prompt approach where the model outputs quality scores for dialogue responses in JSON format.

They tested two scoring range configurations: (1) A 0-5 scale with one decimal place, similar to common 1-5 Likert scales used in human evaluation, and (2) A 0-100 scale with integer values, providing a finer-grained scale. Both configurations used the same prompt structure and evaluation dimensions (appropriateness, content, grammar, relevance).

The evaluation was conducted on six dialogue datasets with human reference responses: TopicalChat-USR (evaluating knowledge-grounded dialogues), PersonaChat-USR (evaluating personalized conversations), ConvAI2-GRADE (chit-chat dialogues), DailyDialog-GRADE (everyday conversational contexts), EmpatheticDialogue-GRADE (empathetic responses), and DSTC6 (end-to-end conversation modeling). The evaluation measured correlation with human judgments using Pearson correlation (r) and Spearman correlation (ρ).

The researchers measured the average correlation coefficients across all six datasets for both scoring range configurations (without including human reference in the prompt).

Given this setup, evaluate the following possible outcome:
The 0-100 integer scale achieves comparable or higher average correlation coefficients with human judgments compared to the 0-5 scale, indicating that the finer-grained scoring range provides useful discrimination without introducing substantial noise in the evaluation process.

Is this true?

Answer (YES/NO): YES